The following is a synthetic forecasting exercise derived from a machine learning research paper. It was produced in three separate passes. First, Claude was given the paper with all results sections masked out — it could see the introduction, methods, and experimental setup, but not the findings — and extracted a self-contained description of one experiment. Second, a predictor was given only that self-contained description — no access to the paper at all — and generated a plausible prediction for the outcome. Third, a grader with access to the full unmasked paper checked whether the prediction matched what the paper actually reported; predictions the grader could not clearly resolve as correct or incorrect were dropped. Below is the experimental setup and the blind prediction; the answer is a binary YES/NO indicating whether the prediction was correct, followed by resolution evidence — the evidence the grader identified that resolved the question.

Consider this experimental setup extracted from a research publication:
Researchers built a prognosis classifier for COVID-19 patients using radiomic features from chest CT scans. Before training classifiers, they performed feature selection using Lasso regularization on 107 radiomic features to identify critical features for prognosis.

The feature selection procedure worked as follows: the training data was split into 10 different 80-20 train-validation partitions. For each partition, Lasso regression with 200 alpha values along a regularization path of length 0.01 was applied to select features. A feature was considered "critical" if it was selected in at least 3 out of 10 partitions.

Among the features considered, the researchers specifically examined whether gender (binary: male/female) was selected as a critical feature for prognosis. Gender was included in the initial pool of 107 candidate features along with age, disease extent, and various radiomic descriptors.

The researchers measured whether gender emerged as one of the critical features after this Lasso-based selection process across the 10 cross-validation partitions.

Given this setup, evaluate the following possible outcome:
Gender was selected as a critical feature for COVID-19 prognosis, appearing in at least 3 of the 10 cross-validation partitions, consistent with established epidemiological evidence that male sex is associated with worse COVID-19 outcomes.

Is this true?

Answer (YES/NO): YES